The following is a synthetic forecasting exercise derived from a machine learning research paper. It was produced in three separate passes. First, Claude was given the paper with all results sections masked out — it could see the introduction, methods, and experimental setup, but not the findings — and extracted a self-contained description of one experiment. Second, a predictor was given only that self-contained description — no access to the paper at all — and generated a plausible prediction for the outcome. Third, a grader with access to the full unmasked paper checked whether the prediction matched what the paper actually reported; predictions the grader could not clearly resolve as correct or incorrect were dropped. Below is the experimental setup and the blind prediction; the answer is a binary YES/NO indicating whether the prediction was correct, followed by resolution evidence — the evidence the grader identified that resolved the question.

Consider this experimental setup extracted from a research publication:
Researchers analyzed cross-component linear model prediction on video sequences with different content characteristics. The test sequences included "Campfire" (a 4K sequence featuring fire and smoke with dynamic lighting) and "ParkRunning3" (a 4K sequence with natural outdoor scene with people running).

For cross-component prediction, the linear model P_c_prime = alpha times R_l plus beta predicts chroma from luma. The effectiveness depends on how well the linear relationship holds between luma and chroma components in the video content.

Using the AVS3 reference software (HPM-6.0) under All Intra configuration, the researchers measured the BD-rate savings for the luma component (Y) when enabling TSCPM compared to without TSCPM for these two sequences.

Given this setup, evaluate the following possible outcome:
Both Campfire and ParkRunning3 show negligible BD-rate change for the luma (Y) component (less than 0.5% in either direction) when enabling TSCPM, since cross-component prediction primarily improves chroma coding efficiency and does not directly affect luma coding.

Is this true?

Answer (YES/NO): NO